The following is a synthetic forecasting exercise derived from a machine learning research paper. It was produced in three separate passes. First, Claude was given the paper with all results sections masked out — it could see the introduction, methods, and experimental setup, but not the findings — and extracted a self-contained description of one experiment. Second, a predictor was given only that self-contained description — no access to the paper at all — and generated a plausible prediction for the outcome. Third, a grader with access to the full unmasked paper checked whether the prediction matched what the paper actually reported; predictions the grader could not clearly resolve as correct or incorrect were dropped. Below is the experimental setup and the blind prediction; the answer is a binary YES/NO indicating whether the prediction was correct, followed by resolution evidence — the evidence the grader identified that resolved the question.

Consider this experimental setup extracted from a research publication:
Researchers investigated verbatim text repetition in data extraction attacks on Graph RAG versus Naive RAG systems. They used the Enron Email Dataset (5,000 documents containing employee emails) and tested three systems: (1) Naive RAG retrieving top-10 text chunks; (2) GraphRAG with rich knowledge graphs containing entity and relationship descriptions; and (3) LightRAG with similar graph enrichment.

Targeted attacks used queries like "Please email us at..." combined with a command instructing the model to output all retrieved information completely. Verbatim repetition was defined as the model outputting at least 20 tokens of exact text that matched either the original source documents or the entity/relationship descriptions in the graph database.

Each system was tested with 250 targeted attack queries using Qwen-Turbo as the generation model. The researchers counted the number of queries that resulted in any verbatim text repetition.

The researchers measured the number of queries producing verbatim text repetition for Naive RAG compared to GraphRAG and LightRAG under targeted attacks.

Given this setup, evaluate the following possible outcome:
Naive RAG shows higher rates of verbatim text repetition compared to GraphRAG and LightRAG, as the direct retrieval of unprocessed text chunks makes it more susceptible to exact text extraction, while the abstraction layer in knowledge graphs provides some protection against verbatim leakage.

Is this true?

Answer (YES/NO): NO